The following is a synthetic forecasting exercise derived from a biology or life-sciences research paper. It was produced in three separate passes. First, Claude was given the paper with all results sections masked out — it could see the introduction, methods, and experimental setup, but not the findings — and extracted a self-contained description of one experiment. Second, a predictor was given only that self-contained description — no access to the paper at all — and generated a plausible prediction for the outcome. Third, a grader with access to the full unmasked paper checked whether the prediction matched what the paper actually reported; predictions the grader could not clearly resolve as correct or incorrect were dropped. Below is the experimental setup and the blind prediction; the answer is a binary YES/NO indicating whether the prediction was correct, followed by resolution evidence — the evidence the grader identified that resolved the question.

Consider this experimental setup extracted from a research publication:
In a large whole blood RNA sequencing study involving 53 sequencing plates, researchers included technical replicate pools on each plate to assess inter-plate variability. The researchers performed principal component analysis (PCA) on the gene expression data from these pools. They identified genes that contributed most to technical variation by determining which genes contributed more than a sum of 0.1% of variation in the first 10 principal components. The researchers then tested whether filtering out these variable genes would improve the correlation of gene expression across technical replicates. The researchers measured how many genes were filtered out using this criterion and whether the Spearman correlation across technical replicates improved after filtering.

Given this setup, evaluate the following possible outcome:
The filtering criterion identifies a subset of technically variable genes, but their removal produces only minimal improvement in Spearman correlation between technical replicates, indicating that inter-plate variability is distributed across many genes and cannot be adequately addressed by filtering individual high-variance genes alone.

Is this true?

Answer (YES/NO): NO